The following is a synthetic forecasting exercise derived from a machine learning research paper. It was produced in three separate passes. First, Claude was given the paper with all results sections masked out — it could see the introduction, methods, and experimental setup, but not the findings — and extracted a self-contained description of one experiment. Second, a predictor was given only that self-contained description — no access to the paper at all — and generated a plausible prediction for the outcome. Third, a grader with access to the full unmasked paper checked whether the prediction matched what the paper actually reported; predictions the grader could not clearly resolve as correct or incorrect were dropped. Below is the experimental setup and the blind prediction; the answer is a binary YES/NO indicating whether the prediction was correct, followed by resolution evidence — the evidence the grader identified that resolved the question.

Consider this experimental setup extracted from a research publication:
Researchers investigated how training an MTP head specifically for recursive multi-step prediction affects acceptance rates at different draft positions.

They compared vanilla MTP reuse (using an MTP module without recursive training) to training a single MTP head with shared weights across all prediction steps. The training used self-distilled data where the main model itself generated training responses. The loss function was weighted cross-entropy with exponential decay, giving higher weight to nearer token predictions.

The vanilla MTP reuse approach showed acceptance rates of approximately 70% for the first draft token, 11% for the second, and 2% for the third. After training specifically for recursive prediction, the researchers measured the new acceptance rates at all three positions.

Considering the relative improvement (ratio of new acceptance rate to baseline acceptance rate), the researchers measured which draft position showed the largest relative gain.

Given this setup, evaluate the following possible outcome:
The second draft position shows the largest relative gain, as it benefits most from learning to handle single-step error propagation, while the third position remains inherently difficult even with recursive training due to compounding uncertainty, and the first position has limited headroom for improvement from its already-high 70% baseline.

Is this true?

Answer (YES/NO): NO